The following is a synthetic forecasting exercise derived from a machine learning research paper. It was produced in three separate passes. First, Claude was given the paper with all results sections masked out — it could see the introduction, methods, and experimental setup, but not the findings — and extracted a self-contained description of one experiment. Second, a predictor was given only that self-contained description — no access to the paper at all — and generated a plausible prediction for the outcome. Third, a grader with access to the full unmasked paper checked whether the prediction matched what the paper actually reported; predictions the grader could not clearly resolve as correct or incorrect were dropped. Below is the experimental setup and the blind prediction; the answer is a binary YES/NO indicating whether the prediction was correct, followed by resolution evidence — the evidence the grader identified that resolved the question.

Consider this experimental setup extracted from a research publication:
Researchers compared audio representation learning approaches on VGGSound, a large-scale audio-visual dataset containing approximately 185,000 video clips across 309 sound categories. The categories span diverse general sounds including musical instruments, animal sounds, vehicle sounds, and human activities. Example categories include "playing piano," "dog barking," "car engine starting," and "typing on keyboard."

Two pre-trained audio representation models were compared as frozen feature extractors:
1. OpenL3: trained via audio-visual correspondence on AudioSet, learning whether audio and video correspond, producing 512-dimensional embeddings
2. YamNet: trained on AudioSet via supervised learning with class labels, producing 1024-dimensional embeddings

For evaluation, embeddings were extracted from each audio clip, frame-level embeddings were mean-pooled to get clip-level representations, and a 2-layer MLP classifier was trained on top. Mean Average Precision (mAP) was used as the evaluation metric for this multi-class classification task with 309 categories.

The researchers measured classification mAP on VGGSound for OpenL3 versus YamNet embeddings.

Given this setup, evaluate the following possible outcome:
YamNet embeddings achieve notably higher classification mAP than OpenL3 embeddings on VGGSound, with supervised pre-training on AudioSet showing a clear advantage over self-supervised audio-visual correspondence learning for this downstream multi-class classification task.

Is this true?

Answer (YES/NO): YES